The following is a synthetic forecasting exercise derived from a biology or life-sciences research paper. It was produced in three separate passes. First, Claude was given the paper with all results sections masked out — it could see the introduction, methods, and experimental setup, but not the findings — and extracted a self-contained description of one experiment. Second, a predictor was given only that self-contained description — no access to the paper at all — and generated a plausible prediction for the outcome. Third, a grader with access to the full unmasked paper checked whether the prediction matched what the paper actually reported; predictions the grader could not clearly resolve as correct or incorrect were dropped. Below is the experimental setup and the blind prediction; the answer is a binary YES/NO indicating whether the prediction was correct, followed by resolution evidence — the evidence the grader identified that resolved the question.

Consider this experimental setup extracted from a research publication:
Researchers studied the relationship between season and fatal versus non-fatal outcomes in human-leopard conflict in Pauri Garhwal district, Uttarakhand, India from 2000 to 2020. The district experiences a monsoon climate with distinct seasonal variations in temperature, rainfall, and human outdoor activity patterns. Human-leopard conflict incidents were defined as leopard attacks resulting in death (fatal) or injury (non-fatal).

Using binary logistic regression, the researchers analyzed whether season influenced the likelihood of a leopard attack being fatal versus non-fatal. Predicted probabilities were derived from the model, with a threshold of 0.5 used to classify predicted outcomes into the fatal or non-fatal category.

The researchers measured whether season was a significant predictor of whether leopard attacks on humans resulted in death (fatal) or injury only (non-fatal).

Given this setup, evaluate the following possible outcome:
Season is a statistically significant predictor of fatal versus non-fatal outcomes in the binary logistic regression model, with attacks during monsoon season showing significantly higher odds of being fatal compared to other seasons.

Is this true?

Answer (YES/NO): NO